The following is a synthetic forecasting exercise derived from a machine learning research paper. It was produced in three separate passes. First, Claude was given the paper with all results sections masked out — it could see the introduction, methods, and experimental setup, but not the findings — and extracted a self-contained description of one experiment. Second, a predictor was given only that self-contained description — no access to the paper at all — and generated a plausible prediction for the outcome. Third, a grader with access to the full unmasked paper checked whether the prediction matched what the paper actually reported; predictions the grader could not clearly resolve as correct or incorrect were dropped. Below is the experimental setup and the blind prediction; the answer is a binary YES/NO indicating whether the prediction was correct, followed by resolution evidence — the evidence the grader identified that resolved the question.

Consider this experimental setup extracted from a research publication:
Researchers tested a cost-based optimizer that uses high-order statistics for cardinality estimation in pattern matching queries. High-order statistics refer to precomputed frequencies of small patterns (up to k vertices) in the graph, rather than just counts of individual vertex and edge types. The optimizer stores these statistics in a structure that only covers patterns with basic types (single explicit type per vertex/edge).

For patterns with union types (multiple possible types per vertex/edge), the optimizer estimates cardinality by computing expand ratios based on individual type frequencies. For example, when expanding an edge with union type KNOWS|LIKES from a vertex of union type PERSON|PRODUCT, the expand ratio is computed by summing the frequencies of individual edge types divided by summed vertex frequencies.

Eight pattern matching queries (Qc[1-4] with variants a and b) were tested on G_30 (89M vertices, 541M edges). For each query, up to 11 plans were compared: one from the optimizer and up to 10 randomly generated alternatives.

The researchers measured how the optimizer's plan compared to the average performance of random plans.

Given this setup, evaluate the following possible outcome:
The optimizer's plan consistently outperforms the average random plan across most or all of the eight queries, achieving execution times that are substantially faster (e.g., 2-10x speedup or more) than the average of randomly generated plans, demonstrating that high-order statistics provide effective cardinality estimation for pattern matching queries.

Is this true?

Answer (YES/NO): YES